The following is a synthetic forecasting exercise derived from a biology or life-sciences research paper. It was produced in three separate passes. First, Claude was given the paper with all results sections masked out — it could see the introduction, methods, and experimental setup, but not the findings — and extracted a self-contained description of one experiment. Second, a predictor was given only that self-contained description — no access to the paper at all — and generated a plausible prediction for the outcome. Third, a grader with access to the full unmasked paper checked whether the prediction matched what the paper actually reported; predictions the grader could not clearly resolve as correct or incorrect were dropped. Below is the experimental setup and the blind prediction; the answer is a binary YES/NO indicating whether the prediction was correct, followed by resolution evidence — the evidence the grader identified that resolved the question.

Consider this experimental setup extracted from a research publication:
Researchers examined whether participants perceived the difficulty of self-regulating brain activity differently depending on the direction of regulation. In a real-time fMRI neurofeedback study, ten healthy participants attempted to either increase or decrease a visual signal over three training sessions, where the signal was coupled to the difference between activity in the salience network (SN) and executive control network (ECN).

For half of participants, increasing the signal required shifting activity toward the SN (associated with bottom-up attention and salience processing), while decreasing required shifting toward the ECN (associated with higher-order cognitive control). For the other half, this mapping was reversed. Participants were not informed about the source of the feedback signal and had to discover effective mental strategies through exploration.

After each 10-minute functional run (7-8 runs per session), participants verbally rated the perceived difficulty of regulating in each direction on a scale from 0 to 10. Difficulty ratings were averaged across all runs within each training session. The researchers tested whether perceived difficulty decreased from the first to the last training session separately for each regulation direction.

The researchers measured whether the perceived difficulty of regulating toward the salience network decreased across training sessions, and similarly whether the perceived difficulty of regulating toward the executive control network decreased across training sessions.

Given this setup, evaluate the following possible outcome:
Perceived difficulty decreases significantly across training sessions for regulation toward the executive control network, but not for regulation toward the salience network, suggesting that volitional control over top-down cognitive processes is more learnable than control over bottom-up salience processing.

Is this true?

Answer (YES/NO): YES